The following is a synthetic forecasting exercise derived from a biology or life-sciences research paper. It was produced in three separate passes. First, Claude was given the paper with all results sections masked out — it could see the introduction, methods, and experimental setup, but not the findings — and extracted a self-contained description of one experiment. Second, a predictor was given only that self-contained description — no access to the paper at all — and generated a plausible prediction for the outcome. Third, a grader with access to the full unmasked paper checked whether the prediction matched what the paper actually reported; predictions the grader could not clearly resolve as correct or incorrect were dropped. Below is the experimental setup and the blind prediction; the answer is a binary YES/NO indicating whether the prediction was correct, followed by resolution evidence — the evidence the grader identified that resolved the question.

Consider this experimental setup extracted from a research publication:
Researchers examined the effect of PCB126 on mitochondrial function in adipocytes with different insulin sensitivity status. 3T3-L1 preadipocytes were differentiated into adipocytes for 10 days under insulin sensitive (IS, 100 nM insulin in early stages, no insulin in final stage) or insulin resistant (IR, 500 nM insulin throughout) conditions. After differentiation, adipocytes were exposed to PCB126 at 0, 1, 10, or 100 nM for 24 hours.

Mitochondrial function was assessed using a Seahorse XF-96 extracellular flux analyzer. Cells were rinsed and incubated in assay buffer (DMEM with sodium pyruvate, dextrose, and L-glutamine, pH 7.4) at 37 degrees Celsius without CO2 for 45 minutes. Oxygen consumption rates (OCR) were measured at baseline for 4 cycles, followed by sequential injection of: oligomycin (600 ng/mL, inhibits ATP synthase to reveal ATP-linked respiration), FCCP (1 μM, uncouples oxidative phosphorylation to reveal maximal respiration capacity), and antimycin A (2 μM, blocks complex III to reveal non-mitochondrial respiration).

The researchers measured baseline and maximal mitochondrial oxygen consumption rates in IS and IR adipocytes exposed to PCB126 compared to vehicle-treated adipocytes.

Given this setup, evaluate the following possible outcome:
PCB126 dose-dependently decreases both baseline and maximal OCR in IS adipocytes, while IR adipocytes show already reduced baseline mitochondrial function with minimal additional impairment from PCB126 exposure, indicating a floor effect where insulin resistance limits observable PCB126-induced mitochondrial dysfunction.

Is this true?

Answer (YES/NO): NO